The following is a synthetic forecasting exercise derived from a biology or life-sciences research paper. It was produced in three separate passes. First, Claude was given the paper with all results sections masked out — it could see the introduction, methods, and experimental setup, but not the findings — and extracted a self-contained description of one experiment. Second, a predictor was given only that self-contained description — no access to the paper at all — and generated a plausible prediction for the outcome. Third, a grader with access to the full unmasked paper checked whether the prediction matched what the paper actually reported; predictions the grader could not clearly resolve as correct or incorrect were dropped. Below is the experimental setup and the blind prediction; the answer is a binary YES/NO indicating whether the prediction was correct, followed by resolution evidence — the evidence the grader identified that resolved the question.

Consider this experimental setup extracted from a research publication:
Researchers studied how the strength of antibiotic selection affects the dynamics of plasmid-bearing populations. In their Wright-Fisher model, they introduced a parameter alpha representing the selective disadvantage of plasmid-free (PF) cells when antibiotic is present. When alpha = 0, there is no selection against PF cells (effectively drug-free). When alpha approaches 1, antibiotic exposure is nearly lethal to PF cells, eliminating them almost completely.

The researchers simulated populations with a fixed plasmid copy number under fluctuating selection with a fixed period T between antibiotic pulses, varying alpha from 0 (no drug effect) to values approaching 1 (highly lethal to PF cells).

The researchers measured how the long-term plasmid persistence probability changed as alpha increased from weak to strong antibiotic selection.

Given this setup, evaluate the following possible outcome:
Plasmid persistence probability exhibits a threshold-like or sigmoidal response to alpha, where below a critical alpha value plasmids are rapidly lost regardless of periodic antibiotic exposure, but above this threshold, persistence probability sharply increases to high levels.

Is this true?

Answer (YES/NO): YES